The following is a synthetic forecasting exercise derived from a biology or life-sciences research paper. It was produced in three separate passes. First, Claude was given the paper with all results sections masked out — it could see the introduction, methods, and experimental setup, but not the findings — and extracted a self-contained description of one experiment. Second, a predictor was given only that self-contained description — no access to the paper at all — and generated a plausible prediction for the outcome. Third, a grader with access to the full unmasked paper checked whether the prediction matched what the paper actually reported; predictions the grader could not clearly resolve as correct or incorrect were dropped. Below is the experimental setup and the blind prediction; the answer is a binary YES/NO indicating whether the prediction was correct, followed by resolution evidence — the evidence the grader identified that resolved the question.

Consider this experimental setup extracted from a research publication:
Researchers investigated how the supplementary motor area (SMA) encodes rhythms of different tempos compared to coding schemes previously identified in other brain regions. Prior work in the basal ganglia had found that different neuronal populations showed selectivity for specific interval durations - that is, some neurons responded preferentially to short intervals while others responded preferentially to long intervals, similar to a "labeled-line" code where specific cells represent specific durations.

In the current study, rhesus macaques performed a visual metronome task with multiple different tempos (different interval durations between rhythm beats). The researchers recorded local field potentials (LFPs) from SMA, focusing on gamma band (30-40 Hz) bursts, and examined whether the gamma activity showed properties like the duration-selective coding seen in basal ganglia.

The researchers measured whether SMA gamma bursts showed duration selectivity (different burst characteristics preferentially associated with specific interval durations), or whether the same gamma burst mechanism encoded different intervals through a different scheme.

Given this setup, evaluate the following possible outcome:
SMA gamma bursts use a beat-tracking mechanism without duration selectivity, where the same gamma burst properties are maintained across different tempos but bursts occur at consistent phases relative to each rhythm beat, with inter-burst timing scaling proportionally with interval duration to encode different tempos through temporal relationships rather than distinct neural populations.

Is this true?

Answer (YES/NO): YES